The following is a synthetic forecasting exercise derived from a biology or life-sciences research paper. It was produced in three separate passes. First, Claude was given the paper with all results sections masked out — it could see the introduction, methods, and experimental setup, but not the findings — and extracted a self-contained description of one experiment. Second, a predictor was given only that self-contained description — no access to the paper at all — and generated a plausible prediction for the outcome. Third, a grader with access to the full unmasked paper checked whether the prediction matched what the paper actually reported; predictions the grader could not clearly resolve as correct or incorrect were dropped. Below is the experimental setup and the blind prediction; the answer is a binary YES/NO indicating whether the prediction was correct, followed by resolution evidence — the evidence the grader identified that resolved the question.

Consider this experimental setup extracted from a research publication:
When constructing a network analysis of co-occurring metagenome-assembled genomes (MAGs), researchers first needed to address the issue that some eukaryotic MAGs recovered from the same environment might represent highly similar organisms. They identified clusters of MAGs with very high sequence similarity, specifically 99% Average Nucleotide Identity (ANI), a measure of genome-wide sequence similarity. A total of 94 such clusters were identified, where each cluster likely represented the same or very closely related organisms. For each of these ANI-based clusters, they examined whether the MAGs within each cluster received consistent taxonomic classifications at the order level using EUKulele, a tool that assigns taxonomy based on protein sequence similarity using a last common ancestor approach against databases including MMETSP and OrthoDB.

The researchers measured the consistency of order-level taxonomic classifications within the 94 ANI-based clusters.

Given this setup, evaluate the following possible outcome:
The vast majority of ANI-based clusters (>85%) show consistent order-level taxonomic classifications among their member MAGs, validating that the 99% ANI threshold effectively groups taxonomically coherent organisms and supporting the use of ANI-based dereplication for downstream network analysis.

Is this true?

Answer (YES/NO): YES